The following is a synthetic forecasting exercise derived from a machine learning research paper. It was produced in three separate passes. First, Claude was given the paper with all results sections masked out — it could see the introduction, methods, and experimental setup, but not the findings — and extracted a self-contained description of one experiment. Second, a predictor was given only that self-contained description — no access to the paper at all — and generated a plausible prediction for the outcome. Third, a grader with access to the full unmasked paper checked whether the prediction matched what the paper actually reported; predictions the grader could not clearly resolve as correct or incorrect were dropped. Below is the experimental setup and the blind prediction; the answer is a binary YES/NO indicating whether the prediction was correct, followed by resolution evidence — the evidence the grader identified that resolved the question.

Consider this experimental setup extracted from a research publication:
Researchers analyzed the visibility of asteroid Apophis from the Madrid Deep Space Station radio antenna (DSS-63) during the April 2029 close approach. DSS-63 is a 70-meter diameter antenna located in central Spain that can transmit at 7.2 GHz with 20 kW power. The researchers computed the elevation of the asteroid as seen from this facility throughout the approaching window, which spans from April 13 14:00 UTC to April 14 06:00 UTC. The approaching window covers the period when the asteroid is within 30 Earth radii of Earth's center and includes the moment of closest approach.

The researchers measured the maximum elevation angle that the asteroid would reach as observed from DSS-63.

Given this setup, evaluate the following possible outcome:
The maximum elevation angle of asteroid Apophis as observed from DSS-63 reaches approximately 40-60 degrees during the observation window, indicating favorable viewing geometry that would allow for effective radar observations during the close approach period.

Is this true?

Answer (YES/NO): YES